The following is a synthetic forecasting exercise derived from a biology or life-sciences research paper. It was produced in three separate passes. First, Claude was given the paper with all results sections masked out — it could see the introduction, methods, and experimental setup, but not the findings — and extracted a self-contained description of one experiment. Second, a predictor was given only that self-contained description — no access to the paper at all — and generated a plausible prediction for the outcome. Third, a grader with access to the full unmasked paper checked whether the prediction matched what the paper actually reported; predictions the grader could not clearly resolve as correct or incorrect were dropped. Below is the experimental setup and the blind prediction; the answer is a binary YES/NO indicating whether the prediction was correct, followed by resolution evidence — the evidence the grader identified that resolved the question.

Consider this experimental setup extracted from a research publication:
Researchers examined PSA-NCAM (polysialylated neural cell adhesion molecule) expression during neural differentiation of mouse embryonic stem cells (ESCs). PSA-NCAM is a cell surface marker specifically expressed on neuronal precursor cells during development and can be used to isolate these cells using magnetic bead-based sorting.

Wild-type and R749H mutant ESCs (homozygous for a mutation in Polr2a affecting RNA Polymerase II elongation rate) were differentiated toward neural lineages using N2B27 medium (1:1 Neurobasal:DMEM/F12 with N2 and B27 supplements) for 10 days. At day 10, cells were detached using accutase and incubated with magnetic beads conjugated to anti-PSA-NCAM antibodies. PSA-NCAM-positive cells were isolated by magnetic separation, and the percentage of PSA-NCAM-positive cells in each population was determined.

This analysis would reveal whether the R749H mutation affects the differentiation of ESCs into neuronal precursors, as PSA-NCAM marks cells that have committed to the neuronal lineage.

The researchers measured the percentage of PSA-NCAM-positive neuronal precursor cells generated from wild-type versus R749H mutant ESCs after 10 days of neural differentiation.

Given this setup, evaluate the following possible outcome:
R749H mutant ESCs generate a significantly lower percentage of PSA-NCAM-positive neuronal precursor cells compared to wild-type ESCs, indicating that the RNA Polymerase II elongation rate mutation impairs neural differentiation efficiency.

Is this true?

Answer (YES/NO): NO